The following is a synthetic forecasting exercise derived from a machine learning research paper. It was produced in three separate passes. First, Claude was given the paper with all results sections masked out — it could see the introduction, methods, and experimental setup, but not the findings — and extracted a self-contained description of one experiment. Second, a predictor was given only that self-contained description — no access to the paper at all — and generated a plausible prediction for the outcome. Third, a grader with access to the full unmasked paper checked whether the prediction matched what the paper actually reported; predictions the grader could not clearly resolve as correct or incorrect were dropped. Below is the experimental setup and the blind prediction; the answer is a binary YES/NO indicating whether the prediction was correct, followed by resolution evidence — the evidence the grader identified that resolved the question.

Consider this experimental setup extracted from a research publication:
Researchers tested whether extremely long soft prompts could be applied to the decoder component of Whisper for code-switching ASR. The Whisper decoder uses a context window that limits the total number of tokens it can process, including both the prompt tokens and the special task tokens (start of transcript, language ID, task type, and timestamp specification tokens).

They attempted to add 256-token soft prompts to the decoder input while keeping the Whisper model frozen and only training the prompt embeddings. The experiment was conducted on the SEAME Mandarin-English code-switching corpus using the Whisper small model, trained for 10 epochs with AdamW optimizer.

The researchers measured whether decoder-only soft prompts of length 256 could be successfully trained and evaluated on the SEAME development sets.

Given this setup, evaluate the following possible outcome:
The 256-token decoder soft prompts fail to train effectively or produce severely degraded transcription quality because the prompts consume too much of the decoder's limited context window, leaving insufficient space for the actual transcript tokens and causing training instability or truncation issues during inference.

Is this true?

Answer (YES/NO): NO